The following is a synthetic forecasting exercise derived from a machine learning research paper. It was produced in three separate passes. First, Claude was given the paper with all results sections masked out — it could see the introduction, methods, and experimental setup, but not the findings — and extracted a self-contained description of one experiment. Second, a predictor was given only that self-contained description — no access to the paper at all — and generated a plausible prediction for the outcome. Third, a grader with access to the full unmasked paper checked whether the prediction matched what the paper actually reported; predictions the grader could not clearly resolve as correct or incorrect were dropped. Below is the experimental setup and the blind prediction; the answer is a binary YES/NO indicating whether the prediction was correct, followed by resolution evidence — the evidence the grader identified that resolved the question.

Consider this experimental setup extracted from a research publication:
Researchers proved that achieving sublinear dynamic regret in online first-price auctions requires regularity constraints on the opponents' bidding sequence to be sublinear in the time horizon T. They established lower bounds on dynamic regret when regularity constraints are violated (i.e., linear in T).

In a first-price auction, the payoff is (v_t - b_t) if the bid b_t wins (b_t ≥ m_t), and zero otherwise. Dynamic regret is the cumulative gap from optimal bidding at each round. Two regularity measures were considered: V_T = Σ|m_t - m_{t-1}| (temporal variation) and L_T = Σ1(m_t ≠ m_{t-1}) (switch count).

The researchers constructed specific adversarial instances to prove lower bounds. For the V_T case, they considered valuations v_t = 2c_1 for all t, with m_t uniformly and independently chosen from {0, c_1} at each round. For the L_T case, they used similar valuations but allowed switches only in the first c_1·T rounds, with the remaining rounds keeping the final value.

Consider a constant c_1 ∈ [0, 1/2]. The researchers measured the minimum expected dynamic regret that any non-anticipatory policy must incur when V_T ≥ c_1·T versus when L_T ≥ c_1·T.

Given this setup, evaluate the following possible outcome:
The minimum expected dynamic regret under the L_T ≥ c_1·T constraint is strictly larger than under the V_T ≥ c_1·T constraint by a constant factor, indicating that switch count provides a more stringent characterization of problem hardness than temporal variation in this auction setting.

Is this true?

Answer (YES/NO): NO